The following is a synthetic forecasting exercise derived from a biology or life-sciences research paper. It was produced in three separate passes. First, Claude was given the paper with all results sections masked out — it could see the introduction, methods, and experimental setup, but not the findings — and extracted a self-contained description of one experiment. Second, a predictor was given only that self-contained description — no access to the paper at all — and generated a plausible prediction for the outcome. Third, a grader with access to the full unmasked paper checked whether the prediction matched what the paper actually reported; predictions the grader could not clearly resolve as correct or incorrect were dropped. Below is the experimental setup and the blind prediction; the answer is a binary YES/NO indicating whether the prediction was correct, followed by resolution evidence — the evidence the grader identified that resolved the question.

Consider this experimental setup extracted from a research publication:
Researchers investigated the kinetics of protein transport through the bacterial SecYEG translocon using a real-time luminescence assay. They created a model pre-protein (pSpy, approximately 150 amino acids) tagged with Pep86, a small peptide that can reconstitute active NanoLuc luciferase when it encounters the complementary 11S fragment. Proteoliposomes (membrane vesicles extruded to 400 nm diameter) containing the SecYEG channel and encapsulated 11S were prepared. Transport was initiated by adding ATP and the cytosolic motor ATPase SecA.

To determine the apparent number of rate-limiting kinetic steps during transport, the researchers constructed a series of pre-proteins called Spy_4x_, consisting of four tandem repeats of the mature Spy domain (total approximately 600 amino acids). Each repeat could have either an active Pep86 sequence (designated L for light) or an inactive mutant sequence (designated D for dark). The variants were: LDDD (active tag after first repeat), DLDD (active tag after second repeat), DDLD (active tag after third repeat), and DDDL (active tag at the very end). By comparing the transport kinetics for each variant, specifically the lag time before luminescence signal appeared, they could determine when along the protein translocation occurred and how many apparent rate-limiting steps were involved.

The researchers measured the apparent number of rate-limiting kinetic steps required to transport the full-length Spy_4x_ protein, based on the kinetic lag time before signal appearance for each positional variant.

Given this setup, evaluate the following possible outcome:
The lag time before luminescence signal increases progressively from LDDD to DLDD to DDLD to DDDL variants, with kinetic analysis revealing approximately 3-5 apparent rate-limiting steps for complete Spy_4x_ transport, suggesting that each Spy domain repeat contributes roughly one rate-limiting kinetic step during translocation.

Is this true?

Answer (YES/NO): NO